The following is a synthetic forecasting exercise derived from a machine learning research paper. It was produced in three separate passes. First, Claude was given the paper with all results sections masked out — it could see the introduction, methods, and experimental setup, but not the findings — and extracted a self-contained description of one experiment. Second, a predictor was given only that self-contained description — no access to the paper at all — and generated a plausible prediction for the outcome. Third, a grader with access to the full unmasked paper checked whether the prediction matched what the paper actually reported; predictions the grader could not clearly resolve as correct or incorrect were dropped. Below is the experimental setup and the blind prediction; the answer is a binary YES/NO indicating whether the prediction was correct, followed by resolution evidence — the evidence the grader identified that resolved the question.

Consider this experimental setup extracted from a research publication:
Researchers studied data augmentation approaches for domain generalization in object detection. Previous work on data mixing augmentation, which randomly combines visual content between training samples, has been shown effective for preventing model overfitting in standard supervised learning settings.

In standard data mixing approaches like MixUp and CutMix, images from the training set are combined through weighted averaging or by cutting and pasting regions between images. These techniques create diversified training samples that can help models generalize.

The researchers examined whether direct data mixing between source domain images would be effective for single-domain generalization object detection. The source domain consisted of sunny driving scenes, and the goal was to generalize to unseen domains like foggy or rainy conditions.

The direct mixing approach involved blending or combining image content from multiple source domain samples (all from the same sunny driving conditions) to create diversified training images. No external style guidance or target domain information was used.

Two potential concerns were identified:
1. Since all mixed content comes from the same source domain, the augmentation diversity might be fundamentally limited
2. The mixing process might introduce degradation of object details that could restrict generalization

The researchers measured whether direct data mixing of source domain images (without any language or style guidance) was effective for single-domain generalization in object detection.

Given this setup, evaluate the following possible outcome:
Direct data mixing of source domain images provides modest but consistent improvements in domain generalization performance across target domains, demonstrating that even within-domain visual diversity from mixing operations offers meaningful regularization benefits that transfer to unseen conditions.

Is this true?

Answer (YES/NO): NO